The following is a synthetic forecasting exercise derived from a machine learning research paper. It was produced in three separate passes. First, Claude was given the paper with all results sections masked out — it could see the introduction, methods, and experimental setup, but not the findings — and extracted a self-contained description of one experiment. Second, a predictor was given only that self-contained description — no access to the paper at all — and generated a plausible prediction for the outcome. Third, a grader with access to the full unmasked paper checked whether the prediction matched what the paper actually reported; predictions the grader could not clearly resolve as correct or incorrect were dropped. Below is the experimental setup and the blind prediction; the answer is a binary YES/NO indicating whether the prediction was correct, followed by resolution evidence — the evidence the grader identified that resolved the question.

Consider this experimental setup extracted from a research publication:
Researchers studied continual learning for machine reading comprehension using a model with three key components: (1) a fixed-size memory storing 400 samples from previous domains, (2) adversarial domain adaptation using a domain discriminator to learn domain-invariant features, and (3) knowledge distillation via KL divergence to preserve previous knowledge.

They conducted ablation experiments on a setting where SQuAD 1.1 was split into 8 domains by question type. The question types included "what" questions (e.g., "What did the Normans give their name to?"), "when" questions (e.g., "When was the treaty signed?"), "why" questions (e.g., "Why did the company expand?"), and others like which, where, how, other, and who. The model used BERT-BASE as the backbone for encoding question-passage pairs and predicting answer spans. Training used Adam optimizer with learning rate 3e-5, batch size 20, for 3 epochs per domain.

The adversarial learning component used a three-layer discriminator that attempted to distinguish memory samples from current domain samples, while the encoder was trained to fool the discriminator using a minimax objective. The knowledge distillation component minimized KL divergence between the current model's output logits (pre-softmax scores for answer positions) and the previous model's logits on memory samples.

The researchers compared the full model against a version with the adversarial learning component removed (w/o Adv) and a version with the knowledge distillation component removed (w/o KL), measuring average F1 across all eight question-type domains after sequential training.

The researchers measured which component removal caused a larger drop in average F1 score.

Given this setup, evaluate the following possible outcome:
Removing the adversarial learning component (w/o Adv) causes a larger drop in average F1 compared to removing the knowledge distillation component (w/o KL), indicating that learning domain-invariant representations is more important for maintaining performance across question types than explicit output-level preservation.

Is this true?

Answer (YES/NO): YES